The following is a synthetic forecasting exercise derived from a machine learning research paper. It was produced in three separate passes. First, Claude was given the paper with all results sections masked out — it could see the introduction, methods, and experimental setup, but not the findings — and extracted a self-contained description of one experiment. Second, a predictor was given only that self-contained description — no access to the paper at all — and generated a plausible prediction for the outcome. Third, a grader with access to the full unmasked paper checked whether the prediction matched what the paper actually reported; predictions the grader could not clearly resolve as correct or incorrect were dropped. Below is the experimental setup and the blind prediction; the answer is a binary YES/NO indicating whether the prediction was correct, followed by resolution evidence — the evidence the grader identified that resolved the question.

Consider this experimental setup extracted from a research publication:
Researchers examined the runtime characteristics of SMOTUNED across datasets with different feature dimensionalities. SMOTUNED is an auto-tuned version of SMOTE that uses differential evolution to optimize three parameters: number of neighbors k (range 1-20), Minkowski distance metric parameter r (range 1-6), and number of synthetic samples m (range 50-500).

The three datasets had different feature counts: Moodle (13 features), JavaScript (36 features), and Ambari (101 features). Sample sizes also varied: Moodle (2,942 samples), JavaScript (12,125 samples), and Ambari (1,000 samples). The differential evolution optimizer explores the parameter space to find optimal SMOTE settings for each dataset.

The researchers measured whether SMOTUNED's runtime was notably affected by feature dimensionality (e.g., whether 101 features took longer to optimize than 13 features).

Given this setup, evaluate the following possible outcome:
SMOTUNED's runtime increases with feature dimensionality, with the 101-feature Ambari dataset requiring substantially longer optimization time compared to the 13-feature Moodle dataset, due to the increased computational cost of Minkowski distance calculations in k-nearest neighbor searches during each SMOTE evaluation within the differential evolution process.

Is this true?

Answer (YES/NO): NO